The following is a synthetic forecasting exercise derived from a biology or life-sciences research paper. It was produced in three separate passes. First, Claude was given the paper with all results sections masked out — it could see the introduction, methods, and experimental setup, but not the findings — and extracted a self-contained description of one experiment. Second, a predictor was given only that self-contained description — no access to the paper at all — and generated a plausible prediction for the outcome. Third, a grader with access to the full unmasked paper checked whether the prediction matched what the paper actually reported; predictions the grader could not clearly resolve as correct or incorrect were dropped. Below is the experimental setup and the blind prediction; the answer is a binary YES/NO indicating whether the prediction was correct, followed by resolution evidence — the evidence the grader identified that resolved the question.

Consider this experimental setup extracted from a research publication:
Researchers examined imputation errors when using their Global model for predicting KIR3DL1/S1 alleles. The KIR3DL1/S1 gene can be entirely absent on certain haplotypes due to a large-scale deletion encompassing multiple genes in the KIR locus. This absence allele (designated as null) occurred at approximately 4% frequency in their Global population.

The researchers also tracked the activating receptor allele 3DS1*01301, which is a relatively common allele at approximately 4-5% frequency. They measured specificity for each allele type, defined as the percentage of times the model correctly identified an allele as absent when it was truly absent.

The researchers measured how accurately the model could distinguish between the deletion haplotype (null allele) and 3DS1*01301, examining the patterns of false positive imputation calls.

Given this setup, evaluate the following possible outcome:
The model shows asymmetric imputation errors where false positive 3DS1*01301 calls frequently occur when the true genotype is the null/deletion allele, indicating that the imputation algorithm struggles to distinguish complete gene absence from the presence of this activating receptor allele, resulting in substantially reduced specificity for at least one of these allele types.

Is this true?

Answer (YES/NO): YES